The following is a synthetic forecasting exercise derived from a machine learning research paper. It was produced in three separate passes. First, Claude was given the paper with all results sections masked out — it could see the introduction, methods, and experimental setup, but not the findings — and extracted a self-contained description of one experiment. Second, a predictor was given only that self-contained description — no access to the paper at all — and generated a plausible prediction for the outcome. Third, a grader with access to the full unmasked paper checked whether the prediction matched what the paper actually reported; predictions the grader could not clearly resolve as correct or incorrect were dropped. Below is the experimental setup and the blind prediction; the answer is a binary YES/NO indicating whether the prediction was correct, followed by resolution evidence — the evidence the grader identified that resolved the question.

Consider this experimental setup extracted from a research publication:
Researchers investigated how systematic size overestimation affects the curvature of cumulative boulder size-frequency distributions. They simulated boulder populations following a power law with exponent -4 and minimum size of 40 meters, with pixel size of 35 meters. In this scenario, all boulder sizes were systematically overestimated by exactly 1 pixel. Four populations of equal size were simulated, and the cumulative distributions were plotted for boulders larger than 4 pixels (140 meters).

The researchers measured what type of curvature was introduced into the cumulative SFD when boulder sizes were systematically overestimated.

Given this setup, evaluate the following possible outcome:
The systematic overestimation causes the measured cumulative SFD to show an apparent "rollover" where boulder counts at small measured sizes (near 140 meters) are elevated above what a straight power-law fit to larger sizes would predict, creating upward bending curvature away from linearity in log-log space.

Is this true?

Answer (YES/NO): NO